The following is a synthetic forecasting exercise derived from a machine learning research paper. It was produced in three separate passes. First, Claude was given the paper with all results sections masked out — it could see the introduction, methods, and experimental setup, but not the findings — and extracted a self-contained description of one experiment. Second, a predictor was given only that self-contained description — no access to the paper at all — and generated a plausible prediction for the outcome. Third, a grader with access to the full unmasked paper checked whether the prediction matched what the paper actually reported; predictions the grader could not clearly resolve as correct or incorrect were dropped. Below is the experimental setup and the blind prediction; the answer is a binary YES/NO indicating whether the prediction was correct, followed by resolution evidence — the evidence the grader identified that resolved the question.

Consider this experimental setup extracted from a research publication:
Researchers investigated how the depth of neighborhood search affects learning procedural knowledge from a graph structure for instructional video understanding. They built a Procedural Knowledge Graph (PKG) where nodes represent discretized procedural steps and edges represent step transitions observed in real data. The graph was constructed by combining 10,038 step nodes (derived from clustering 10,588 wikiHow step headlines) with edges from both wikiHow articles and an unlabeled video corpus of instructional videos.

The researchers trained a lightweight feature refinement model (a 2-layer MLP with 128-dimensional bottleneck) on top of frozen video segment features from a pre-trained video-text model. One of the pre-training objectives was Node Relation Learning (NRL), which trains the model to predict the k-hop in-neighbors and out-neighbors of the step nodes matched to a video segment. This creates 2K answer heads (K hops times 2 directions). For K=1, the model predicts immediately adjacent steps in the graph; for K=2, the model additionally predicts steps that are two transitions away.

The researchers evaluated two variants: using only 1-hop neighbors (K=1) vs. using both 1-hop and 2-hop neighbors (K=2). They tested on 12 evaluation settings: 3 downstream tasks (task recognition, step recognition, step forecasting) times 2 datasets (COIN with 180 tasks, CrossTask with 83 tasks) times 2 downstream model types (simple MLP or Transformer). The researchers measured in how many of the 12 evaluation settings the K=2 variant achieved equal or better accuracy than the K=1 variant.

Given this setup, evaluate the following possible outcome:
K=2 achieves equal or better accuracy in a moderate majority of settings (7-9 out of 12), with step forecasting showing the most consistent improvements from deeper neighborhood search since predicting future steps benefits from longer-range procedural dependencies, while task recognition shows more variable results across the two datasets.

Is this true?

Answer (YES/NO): NO